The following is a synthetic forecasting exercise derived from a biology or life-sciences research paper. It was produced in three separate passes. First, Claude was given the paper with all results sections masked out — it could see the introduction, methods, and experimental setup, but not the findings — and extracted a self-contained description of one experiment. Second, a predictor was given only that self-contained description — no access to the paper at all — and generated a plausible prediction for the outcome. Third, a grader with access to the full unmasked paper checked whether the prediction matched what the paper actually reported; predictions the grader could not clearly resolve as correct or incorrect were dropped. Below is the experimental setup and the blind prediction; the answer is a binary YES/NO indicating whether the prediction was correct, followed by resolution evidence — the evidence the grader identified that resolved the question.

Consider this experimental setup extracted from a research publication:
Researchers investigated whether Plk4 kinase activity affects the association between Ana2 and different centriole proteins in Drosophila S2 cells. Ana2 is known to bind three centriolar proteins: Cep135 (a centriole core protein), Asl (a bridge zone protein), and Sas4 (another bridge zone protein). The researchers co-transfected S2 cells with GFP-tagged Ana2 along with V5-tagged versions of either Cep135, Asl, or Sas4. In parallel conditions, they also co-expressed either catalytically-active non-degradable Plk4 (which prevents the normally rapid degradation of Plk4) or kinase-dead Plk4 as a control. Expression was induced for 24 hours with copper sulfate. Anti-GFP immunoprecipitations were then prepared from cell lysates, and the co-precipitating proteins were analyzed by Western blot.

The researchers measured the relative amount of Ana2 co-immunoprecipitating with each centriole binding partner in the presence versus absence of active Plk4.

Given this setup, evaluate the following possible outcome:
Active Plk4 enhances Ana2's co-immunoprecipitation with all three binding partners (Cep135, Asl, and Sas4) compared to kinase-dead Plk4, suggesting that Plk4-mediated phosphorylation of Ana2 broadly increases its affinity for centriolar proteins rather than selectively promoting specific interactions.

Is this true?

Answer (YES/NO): NO